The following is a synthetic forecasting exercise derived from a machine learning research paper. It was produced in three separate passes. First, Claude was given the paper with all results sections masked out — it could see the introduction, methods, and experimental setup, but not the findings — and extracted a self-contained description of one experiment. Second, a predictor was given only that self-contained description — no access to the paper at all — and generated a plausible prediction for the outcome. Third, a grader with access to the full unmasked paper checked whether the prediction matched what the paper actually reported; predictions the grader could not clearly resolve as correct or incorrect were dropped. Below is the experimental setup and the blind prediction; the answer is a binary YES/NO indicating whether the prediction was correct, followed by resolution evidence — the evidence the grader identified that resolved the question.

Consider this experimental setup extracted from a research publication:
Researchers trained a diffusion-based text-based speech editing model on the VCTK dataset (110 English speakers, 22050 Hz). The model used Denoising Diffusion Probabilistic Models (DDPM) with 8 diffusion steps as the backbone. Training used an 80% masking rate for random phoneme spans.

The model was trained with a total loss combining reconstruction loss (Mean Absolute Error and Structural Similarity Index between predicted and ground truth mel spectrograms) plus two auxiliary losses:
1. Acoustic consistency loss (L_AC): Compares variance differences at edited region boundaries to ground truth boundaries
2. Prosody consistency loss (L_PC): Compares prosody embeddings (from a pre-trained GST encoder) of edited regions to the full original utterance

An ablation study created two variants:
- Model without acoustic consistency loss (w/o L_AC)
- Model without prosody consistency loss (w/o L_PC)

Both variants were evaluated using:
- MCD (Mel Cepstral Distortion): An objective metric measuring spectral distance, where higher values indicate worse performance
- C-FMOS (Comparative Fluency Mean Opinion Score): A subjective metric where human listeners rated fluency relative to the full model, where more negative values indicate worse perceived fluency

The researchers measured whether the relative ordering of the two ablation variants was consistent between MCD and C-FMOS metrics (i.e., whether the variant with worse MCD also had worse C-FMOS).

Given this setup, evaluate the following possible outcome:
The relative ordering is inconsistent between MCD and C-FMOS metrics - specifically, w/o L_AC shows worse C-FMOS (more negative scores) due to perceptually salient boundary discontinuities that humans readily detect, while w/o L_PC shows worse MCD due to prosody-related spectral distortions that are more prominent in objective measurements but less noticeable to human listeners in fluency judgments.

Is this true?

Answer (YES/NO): NO